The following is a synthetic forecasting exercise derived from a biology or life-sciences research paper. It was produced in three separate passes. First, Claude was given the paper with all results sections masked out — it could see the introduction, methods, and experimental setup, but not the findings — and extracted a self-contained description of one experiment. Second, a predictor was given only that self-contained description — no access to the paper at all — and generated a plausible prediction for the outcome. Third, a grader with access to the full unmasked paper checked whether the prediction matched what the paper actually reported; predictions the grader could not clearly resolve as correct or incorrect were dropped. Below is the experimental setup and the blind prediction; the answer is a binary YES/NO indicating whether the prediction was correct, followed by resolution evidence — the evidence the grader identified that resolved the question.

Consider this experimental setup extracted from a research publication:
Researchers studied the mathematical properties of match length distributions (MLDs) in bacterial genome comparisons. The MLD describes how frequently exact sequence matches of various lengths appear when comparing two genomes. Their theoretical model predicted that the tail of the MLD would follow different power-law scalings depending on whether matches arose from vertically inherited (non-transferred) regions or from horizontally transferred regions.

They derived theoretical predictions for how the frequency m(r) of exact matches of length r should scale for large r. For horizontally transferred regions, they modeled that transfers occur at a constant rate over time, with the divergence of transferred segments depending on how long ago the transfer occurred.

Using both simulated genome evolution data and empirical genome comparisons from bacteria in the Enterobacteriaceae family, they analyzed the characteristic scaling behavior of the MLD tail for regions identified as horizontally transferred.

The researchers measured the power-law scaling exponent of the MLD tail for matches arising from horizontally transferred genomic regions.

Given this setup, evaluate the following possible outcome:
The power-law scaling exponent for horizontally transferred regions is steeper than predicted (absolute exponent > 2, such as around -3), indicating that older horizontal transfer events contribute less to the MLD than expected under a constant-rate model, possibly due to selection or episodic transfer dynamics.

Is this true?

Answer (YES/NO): NO